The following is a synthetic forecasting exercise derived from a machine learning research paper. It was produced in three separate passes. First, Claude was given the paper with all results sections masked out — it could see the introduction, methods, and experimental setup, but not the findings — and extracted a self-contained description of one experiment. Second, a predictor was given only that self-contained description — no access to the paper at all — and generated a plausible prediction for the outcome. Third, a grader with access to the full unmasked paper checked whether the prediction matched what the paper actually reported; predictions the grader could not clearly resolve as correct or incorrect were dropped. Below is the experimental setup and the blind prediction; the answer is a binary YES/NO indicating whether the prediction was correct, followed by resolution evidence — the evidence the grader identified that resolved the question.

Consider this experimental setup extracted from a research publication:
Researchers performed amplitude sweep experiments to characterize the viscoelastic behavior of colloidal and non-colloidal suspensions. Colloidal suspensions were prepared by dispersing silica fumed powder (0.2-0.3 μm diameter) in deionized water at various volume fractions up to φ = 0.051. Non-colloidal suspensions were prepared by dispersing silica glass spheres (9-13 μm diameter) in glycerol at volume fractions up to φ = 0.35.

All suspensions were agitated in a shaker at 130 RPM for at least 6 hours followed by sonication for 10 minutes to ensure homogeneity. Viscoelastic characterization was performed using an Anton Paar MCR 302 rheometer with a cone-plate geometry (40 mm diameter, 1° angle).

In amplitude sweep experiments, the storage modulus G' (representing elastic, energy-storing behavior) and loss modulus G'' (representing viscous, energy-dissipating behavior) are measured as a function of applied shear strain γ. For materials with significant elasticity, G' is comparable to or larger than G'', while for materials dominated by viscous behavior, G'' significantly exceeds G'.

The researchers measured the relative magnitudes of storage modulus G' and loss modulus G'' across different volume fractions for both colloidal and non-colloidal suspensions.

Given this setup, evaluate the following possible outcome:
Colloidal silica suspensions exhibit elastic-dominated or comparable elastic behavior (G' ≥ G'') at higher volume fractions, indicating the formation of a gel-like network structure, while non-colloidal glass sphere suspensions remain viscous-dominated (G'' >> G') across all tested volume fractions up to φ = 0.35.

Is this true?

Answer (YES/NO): NO